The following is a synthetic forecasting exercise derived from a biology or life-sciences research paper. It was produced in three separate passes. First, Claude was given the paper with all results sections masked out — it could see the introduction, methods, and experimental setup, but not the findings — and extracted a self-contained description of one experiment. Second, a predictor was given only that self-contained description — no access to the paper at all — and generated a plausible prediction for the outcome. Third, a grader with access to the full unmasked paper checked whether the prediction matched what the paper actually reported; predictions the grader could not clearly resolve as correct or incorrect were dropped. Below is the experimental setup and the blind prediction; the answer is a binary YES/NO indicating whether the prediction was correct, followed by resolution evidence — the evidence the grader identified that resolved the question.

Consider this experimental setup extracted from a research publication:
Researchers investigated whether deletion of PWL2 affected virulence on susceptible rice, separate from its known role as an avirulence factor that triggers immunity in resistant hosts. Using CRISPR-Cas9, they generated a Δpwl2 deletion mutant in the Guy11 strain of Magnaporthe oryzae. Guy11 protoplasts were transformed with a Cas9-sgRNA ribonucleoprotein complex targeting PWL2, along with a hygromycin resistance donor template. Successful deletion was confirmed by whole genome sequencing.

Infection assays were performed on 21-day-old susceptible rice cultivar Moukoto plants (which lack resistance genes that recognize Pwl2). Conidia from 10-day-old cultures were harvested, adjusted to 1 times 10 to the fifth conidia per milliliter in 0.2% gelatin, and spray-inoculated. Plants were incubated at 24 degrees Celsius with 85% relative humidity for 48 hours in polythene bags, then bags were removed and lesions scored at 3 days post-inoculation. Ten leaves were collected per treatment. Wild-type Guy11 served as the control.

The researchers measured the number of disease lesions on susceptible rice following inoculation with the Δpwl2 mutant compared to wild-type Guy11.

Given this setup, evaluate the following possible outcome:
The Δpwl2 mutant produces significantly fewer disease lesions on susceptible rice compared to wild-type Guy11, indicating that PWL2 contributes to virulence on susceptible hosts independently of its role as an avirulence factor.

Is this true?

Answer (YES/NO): YES